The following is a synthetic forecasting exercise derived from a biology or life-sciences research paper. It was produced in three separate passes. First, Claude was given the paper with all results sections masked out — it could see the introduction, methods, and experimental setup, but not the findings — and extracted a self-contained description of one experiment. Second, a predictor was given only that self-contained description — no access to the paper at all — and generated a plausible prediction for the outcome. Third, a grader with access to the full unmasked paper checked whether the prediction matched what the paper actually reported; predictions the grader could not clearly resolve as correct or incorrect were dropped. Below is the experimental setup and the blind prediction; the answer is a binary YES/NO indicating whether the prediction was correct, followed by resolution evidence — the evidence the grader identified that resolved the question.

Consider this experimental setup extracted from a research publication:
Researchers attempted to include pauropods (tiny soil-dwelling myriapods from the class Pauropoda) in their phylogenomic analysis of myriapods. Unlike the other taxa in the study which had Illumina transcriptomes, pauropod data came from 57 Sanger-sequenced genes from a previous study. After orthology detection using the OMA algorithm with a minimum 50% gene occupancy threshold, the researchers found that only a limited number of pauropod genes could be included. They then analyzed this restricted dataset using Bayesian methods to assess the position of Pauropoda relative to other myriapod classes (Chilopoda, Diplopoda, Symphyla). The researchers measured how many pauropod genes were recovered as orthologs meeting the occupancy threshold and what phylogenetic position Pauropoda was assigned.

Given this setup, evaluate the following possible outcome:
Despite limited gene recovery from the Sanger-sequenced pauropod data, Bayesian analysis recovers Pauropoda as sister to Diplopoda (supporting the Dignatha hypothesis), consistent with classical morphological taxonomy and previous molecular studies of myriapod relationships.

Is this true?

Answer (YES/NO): NO